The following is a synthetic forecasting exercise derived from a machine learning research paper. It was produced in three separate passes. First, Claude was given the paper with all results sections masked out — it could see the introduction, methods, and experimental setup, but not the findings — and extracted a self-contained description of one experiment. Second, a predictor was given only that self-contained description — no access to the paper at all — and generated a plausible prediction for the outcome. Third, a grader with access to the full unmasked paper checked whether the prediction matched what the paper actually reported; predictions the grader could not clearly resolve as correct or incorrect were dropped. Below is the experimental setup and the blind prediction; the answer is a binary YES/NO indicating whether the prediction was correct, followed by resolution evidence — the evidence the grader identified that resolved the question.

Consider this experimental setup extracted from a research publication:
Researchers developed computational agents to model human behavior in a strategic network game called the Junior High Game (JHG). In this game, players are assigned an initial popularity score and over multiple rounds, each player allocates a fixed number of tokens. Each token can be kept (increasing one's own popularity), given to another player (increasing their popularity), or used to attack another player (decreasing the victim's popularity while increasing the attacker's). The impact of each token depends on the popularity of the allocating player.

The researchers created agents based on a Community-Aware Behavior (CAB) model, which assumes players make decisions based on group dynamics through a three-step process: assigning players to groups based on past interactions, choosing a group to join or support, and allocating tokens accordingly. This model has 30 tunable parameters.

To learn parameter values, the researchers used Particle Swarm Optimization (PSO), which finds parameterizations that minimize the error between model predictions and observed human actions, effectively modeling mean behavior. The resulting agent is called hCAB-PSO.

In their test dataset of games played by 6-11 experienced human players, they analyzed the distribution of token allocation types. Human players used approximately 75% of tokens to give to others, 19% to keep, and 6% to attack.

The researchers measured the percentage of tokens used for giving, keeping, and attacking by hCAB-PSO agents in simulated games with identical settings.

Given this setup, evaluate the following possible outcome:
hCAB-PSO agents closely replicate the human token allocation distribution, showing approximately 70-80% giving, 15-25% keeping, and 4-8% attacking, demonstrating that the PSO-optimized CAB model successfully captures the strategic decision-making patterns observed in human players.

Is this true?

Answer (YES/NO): NO